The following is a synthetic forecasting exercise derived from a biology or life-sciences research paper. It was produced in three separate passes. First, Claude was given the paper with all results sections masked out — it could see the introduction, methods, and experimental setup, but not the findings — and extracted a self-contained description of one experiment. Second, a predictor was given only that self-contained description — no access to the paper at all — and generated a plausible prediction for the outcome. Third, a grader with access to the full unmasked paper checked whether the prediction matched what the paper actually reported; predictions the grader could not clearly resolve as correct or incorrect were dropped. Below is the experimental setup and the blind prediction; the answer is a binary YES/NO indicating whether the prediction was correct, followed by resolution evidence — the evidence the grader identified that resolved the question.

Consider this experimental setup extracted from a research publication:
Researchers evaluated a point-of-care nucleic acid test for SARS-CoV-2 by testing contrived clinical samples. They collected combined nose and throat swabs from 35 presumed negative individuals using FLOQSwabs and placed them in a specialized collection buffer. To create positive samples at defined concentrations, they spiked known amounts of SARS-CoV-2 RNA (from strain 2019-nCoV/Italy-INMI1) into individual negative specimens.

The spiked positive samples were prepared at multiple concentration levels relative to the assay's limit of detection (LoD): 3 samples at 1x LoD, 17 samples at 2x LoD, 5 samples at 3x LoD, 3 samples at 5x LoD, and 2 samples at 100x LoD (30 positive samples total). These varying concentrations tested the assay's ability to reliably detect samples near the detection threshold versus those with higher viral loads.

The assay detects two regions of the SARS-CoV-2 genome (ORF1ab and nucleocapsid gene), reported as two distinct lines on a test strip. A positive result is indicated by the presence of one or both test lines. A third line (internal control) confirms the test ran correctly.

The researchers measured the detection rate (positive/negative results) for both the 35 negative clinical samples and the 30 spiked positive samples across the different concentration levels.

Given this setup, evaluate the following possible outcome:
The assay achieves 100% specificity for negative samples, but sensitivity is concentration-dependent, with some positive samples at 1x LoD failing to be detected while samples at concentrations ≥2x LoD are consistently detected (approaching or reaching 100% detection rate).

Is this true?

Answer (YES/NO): NO